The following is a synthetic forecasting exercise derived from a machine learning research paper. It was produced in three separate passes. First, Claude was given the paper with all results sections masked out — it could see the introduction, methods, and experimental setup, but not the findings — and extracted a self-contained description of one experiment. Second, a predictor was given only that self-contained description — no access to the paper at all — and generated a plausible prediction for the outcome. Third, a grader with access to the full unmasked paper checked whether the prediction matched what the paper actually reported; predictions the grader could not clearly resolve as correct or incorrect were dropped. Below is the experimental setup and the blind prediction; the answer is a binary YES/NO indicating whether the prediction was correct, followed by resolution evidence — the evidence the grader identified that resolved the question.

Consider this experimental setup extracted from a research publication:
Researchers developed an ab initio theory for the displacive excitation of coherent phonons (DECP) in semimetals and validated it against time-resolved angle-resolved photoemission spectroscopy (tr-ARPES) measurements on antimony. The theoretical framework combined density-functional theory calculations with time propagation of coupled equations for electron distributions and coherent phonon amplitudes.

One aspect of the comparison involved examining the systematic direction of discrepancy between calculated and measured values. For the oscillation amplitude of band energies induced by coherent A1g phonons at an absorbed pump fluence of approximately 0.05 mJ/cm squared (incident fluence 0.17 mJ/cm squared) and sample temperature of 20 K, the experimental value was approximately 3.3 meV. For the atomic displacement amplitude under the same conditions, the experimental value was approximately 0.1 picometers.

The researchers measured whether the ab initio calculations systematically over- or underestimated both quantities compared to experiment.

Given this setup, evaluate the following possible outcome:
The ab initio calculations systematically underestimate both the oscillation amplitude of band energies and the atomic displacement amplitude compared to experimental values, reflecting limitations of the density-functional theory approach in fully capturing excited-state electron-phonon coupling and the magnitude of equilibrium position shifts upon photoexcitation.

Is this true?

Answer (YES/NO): NO